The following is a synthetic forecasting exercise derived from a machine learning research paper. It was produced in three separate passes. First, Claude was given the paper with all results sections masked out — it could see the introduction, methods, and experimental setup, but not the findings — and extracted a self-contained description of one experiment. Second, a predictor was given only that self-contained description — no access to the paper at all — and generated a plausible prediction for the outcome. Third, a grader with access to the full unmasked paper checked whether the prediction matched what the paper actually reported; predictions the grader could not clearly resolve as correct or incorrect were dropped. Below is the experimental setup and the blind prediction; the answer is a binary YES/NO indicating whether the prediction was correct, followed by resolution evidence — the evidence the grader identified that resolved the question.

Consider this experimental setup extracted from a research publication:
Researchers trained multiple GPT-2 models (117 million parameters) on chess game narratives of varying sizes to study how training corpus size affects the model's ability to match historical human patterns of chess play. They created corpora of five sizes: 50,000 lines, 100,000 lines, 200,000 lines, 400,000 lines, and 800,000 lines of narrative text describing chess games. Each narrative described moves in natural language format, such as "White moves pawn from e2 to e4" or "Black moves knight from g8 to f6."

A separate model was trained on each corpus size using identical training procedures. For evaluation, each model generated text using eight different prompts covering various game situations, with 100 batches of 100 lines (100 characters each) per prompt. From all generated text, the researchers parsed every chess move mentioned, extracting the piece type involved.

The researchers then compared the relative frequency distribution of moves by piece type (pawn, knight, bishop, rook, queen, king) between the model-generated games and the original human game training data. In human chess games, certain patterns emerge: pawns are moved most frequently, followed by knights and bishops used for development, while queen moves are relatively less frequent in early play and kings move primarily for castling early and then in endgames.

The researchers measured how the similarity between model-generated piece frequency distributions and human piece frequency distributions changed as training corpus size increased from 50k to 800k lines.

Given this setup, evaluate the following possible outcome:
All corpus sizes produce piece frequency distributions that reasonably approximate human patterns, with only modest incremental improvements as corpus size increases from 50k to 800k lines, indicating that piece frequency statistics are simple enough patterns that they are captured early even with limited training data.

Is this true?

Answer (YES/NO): YES